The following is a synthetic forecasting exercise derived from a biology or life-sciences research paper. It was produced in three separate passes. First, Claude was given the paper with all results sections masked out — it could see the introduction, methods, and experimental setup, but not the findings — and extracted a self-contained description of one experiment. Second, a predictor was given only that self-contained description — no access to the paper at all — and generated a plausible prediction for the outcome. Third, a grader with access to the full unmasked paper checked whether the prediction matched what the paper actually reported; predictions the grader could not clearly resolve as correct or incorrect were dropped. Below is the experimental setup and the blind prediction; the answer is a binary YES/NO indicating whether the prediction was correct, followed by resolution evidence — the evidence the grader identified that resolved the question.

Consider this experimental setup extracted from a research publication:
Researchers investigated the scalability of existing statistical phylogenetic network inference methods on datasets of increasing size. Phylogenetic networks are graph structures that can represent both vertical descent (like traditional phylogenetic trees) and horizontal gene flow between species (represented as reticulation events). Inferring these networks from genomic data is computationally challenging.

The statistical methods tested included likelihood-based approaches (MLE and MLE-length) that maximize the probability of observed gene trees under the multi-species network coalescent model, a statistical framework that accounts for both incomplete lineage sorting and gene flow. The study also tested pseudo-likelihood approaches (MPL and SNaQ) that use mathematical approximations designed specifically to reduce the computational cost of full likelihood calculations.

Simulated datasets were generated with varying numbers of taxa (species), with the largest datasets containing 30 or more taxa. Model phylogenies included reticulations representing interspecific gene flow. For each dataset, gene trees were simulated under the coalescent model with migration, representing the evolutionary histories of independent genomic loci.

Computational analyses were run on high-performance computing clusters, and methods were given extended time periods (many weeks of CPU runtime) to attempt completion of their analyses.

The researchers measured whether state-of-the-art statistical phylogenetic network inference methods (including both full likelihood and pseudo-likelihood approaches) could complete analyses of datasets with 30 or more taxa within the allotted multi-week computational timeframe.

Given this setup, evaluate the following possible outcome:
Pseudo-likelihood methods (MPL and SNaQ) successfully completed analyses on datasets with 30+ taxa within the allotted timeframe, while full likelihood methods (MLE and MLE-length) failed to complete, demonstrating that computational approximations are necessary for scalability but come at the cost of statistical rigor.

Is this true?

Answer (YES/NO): NO